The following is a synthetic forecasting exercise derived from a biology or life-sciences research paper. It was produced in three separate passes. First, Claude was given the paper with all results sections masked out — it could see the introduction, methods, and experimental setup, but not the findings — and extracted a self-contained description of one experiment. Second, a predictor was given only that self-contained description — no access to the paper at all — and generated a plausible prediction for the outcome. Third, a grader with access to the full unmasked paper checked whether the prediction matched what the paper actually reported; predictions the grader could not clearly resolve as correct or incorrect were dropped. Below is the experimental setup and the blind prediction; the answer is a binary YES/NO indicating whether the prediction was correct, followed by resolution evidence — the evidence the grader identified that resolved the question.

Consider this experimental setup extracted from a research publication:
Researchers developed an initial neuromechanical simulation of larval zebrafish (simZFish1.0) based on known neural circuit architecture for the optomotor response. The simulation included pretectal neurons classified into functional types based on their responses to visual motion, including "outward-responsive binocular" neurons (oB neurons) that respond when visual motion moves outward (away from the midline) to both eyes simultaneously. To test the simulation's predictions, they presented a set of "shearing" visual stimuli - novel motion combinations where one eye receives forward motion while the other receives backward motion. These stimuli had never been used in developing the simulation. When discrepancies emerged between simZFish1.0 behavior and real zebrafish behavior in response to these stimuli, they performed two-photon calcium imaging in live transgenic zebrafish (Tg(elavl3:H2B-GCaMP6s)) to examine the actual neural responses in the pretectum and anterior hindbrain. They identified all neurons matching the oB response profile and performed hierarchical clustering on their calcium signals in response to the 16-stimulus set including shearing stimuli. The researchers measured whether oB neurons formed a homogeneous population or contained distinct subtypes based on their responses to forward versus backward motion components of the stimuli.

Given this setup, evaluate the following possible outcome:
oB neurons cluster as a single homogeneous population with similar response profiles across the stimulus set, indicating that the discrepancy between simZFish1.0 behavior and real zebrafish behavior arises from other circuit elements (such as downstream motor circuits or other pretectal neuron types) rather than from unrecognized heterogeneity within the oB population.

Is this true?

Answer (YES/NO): NO